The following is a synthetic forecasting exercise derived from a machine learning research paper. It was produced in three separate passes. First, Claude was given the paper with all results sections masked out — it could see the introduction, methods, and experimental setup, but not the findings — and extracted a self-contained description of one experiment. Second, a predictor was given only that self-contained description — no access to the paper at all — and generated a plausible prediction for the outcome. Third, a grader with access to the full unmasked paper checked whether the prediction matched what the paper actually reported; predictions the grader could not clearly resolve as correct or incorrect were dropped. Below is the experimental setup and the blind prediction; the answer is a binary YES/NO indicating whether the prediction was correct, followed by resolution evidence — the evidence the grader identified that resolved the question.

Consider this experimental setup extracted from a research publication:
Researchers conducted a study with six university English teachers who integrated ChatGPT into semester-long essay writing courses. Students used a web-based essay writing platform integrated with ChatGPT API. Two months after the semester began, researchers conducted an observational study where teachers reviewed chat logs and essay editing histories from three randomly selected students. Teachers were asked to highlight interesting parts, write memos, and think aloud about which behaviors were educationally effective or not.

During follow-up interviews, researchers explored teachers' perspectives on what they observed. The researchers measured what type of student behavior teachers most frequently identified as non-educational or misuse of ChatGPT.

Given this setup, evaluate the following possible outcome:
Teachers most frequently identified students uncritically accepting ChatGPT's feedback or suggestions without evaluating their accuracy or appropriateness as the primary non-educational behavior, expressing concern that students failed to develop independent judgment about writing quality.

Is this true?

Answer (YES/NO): NO